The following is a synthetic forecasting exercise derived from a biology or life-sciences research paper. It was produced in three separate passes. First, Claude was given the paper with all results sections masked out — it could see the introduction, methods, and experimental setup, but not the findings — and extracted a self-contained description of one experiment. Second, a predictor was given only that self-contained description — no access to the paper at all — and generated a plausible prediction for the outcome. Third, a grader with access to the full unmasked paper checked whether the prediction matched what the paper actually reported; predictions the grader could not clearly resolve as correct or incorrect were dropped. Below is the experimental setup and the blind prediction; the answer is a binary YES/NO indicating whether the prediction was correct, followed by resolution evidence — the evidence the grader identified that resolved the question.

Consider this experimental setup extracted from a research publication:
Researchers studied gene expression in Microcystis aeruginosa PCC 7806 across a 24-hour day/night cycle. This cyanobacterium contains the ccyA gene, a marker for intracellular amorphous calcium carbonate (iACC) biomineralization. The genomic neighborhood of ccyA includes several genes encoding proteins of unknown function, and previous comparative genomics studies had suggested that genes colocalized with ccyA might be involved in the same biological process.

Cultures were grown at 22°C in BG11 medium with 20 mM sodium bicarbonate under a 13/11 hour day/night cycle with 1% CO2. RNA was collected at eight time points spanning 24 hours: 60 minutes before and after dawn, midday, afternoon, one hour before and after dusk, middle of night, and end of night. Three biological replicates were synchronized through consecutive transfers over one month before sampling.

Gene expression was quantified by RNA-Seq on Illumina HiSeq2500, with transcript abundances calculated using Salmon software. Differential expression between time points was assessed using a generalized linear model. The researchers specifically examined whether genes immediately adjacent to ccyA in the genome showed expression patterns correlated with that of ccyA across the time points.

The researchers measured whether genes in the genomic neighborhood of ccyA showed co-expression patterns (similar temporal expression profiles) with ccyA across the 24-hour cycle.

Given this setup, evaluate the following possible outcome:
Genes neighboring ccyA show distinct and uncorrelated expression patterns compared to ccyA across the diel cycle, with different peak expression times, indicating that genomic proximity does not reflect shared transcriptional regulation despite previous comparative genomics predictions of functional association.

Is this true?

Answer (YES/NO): NO